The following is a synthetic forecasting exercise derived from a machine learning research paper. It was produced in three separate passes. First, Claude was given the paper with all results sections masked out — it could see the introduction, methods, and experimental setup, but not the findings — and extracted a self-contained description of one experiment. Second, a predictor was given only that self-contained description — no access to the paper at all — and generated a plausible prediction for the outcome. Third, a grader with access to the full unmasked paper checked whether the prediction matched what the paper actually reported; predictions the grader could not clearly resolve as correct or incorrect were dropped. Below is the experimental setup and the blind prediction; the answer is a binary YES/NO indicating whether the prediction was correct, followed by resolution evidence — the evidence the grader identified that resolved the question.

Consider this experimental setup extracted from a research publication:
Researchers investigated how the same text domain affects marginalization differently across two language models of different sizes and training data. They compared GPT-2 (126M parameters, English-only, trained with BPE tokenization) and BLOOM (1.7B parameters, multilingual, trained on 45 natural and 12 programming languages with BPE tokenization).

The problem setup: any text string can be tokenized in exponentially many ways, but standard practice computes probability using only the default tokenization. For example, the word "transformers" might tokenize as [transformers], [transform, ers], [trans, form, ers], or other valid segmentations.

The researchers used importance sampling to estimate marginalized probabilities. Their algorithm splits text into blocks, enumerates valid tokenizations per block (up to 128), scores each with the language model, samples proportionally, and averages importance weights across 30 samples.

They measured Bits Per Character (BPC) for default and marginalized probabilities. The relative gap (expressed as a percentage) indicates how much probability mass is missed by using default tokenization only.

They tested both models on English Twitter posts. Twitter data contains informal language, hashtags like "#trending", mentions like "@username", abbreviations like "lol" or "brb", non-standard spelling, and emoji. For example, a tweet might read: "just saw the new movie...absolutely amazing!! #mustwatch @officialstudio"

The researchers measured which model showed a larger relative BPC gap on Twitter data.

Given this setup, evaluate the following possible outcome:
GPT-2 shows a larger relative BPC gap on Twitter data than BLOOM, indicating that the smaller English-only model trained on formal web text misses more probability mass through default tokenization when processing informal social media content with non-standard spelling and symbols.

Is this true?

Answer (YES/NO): YES